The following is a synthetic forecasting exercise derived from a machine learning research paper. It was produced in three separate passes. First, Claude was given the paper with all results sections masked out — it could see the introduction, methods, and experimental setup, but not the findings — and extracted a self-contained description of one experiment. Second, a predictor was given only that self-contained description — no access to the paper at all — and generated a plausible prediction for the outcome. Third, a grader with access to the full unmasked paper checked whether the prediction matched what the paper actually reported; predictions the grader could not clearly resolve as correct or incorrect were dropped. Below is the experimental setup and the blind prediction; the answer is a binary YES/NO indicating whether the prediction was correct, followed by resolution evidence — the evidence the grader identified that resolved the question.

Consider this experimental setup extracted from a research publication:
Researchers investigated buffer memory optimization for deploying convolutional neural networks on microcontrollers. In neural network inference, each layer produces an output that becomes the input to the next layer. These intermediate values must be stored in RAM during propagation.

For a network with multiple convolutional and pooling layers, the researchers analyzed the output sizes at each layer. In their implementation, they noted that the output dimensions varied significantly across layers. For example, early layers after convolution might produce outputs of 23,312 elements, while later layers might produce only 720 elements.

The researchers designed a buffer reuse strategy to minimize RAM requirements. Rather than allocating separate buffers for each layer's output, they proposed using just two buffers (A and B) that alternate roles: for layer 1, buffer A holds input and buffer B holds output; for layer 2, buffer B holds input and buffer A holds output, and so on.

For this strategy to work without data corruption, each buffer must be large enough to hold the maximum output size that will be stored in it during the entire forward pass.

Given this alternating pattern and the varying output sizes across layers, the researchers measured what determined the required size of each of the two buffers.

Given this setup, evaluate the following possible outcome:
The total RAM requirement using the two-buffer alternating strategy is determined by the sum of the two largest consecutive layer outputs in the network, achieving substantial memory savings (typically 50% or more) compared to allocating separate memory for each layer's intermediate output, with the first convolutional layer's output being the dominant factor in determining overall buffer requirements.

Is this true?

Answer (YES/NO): NO